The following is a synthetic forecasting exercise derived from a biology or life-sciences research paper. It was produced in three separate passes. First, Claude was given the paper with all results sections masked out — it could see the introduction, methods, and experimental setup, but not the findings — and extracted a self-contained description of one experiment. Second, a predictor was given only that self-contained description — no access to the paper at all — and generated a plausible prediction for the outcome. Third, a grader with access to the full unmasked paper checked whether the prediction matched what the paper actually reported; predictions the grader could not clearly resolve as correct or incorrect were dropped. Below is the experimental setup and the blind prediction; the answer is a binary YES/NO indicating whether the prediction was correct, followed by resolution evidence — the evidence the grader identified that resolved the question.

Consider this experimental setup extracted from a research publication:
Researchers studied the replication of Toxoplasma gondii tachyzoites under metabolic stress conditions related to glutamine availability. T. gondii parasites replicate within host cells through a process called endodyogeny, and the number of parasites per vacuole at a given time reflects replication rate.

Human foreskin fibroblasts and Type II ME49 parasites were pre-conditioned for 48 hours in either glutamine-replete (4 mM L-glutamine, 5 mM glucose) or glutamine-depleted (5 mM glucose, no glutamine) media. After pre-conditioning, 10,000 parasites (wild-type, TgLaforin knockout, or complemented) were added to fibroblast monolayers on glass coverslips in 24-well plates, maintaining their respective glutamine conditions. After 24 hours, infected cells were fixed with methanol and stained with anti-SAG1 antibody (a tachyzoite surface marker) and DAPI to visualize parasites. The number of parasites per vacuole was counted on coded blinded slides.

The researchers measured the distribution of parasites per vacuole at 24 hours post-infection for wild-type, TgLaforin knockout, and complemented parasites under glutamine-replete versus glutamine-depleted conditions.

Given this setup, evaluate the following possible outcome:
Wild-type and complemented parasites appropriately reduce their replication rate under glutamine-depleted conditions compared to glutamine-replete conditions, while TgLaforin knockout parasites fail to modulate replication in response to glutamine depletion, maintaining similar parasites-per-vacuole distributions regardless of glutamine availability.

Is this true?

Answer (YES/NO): NO